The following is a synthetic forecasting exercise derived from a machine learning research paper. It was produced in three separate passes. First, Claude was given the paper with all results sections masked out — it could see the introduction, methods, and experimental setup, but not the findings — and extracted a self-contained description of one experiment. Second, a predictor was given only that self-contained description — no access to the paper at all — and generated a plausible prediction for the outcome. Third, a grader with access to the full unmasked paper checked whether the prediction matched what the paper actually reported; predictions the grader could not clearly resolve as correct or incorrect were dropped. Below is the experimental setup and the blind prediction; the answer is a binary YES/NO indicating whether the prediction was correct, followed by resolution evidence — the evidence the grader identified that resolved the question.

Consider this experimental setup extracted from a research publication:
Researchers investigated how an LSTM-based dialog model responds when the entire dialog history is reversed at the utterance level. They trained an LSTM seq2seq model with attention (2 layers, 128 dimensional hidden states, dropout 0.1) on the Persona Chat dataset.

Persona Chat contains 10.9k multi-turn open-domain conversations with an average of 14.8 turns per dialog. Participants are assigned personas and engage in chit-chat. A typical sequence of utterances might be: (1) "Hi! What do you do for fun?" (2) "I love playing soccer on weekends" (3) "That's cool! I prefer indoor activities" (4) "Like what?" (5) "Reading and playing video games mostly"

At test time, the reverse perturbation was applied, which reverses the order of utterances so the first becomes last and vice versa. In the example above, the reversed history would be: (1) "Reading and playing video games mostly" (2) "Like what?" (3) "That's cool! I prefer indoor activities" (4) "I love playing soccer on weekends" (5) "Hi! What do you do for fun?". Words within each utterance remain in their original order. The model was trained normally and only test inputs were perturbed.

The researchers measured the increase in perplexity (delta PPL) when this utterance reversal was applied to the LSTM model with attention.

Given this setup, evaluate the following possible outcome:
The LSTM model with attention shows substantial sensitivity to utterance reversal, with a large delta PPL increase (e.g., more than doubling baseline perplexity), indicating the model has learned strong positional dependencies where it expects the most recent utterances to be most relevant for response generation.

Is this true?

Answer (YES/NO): NO